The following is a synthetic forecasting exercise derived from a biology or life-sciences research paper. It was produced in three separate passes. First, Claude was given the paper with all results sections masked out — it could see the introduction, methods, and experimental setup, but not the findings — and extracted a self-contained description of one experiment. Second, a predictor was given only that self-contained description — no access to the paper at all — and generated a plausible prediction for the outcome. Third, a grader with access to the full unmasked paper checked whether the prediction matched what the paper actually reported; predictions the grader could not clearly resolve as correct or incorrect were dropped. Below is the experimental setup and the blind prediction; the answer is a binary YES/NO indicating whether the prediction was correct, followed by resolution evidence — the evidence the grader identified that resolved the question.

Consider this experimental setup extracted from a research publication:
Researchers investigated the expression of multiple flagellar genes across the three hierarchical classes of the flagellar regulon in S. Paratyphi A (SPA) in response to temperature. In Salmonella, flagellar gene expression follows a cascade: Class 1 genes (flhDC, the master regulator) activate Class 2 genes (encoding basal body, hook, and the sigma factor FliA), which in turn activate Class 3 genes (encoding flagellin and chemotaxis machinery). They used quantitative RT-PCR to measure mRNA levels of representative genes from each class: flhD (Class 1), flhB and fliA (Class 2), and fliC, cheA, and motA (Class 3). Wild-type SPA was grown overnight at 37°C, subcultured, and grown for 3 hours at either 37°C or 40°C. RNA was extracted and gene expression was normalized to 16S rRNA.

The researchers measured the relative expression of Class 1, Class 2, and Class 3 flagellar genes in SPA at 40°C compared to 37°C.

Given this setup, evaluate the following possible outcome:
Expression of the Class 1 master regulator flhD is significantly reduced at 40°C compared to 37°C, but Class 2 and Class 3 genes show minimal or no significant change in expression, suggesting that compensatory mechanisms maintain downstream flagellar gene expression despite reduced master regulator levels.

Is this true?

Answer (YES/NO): NO